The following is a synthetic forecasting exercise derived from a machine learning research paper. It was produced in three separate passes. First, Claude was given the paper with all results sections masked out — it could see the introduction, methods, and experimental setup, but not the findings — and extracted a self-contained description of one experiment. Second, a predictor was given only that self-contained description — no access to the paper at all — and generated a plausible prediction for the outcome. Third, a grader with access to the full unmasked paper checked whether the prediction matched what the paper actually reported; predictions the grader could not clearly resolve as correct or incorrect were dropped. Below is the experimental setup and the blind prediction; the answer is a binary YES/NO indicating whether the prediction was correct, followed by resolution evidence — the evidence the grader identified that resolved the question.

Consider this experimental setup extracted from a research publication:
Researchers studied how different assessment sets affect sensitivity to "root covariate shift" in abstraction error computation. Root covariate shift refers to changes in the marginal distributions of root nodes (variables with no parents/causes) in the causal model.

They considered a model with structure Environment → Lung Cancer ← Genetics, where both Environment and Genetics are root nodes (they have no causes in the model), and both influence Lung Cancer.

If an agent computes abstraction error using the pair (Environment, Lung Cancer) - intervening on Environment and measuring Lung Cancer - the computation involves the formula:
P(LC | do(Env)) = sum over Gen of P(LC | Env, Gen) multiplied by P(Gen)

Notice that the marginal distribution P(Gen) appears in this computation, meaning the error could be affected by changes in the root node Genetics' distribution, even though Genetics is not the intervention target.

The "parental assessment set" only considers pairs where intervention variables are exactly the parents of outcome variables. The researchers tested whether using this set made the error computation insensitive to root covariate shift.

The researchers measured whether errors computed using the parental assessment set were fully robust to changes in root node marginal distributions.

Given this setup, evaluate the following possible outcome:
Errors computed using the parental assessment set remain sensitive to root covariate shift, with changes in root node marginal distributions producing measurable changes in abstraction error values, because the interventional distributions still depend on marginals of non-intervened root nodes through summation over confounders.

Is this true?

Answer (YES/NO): NO